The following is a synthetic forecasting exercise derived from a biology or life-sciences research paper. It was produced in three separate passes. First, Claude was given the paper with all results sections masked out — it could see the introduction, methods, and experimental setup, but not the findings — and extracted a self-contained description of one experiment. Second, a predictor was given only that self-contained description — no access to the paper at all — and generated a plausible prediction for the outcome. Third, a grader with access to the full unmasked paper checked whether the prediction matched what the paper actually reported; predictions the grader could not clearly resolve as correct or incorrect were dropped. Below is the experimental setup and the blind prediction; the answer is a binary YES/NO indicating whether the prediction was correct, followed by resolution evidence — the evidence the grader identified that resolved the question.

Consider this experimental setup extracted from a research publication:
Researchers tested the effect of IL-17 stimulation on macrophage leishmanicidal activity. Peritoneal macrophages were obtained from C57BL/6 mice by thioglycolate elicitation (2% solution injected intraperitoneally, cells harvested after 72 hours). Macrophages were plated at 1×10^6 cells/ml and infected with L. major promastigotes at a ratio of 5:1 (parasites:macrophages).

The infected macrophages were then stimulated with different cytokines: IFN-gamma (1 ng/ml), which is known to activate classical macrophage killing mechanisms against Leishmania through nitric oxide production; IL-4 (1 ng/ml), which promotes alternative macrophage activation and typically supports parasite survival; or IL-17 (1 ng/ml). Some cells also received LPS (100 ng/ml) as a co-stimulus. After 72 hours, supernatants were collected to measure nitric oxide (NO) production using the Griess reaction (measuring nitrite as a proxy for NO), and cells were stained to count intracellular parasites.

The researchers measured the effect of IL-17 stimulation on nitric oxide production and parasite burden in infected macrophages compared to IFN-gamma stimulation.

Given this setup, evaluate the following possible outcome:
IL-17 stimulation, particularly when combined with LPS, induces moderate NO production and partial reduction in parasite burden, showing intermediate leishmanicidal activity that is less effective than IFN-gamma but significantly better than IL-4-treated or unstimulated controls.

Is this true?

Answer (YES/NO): NO